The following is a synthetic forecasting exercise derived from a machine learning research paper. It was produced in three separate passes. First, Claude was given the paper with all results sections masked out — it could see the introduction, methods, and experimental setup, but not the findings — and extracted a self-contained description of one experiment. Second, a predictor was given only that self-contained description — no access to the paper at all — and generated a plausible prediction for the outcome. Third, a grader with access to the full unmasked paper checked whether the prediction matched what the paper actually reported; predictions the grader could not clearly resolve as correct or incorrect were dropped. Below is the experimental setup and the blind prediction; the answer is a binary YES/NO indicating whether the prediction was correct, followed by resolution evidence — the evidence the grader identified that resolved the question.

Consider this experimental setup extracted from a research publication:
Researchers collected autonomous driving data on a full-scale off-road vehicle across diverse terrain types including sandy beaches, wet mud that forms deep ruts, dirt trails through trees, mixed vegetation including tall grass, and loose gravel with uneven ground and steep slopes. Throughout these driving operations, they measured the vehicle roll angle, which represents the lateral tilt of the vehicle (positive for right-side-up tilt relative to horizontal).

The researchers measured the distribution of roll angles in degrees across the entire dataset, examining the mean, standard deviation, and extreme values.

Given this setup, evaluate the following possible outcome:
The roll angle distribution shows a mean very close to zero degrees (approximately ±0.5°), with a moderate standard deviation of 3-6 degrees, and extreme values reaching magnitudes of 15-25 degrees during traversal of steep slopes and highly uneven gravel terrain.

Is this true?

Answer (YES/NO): NO